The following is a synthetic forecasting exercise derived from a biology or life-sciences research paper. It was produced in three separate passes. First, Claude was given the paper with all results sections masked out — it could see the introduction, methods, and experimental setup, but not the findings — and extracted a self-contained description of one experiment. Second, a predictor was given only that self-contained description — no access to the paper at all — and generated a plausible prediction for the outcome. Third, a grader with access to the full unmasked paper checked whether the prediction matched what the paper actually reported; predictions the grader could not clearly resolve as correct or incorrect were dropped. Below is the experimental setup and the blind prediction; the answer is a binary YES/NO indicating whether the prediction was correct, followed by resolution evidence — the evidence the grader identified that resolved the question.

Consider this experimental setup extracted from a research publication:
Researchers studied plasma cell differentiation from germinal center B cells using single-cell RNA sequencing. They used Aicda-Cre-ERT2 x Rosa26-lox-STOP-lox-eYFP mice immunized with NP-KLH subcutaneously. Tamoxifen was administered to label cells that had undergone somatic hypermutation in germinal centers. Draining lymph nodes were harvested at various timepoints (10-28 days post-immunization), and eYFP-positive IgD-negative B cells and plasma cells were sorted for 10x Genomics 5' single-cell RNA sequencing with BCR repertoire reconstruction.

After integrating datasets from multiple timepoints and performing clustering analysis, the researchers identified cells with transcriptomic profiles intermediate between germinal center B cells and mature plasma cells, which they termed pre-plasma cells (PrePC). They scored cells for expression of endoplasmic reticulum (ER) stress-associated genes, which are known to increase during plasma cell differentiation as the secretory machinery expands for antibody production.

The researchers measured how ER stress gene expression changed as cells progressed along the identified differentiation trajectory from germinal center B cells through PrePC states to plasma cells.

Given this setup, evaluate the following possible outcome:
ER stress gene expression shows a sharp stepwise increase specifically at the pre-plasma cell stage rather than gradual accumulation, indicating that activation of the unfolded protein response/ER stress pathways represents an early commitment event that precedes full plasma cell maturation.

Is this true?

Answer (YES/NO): NO